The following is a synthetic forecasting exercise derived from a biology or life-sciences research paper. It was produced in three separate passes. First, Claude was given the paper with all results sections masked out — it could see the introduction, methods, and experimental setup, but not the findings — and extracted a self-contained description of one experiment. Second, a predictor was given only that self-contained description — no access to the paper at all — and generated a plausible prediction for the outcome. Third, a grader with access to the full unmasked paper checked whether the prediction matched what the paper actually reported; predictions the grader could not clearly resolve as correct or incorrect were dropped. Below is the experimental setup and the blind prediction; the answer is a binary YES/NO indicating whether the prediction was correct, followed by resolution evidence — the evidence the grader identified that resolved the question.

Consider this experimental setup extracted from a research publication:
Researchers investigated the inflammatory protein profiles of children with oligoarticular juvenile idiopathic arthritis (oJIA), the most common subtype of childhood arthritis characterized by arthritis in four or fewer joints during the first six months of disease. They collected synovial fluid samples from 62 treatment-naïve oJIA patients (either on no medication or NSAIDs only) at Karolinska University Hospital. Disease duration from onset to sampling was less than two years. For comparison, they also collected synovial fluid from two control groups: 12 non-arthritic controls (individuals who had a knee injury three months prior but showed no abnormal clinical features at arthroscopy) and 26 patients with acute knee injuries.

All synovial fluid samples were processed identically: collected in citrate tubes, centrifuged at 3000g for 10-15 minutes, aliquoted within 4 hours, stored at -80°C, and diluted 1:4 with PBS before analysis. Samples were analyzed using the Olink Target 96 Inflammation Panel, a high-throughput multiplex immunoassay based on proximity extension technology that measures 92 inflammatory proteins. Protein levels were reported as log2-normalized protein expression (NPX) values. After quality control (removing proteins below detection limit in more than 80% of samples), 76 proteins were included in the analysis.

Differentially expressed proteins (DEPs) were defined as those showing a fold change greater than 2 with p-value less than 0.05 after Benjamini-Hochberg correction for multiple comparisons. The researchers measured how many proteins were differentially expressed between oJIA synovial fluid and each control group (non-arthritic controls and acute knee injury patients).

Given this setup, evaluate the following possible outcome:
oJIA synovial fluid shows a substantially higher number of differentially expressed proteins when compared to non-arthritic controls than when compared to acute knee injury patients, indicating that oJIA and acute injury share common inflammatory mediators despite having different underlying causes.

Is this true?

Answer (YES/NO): YES